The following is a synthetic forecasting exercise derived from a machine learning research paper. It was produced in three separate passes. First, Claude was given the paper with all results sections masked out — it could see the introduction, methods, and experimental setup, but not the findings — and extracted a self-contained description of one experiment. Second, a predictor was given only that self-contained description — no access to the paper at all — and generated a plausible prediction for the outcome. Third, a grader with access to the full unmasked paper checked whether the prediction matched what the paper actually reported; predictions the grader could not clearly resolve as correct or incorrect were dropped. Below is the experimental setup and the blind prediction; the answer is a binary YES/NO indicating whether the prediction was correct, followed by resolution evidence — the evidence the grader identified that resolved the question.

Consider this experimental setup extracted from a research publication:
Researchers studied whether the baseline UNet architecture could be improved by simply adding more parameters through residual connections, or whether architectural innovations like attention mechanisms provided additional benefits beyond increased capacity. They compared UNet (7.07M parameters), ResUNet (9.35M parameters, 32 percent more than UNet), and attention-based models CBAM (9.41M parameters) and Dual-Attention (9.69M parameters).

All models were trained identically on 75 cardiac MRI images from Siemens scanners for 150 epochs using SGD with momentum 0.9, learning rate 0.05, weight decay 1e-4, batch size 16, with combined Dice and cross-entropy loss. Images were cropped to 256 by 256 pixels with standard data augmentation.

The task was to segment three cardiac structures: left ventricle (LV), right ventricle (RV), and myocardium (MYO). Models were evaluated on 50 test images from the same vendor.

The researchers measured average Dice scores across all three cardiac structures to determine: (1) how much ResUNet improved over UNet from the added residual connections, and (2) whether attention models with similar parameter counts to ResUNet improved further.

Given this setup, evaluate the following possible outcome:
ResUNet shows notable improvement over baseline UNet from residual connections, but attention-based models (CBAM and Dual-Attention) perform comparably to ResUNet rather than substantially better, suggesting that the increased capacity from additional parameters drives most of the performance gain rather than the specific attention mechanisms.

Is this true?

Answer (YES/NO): NO